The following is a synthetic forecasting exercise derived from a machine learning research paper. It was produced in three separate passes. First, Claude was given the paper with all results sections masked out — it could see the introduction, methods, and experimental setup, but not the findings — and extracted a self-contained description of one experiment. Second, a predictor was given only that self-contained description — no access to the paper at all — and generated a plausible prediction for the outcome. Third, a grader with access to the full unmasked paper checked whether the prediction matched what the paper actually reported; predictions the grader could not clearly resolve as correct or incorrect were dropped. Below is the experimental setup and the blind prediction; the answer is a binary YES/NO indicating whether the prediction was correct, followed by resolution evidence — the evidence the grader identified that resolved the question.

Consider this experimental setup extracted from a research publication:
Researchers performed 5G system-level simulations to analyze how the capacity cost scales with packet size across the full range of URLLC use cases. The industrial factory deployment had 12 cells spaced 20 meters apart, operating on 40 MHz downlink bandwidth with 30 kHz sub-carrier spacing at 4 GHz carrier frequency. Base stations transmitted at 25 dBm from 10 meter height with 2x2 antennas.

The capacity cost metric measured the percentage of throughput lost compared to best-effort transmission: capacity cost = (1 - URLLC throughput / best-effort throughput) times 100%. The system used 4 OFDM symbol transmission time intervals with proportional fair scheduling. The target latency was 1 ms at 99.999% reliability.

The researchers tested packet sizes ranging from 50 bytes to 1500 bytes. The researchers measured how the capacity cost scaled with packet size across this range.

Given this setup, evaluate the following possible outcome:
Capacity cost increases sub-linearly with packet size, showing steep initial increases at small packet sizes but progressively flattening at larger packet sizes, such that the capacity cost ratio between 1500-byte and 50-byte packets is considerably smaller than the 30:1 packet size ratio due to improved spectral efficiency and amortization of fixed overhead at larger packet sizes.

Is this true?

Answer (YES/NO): NO